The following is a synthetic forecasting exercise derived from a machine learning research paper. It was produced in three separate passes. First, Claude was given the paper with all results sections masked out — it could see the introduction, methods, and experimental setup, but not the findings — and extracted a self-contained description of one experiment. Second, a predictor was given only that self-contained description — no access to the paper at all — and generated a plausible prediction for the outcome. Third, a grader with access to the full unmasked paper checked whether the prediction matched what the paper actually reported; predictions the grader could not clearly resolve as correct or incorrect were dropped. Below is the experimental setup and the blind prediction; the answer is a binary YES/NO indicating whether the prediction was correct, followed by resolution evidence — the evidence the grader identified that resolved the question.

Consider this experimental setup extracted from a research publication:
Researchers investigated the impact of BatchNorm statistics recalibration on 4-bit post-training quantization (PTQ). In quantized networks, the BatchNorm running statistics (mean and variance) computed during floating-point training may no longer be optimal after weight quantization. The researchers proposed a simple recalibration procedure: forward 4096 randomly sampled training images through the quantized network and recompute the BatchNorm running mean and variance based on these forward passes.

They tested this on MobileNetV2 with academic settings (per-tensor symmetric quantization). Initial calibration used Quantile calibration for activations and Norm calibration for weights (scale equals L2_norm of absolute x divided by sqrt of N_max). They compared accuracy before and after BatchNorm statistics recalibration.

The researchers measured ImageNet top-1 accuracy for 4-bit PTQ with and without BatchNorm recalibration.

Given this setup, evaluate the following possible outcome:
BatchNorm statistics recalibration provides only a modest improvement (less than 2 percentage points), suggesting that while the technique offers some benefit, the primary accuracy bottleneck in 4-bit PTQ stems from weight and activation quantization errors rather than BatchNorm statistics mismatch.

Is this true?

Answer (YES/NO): NO